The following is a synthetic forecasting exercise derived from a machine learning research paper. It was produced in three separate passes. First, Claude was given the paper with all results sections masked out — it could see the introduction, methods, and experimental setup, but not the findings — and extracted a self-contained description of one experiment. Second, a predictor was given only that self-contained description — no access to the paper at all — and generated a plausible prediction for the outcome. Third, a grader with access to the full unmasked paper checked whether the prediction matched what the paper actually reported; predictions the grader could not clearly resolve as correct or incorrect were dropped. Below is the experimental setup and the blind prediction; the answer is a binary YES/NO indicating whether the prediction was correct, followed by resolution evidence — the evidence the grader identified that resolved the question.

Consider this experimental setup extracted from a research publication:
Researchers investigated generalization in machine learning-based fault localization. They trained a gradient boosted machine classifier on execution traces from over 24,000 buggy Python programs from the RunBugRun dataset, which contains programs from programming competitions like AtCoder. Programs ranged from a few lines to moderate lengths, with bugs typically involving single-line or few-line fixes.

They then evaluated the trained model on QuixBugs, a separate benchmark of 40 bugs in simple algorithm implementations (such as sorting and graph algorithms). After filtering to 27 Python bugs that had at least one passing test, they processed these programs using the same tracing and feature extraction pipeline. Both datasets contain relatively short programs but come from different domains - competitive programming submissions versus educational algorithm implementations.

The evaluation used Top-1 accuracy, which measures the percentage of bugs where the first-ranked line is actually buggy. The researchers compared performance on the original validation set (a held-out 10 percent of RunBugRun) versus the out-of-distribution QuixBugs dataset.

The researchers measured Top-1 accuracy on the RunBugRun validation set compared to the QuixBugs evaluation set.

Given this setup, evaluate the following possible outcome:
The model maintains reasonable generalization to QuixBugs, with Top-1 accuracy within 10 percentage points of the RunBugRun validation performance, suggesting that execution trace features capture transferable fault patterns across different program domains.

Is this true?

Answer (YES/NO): NO